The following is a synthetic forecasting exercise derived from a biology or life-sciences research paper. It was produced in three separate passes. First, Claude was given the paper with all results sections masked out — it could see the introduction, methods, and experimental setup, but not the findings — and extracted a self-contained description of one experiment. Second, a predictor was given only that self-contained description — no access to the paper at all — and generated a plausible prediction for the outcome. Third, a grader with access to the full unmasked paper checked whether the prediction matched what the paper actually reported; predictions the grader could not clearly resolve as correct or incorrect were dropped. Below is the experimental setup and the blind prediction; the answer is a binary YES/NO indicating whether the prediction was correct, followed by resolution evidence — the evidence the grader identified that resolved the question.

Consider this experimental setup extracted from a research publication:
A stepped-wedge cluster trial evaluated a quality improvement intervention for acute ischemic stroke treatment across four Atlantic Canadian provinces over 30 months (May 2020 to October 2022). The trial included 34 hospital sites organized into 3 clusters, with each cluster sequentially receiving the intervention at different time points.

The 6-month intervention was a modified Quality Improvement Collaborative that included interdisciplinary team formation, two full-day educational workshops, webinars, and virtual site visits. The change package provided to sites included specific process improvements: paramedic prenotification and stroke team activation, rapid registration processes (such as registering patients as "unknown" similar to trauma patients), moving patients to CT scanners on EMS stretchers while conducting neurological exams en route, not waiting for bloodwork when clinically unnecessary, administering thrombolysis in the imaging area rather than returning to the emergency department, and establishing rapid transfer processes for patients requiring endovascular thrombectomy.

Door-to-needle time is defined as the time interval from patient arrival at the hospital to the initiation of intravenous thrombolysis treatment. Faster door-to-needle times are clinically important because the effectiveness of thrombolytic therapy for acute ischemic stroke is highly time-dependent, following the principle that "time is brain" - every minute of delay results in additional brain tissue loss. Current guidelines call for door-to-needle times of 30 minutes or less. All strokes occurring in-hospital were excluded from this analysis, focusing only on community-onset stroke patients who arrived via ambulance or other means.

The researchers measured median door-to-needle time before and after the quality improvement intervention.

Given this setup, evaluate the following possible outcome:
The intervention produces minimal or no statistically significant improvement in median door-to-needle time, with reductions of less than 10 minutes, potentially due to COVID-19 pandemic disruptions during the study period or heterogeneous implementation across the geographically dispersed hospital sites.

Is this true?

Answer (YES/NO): NO